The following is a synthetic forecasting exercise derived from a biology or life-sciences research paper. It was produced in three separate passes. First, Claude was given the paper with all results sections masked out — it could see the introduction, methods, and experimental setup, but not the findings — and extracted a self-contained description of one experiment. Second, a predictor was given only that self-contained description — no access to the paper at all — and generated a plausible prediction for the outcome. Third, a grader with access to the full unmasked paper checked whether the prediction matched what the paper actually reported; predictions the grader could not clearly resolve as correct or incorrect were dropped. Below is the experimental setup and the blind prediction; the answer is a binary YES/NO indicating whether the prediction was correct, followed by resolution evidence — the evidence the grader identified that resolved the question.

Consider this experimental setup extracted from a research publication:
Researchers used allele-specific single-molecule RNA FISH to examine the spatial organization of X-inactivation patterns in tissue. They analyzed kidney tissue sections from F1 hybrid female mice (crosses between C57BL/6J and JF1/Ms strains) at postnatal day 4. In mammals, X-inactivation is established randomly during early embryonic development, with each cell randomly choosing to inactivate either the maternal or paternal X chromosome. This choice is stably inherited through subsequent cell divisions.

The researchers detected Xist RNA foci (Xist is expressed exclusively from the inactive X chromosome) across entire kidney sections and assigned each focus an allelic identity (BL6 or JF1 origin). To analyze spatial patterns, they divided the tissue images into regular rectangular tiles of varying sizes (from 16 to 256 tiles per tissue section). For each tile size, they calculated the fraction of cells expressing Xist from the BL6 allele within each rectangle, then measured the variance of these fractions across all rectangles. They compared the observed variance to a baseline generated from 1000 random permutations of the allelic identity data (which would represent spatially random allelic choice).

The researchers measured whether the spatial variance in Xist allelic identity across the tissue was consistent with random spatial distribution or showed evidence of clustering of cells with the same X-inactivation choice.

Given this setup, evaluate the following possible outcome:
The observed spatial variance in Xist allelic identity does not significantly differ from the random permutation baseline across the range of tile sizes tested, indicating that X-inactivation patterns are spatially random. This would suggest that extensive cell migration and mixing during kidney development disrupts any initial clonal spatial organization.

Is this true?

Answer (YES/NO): NO